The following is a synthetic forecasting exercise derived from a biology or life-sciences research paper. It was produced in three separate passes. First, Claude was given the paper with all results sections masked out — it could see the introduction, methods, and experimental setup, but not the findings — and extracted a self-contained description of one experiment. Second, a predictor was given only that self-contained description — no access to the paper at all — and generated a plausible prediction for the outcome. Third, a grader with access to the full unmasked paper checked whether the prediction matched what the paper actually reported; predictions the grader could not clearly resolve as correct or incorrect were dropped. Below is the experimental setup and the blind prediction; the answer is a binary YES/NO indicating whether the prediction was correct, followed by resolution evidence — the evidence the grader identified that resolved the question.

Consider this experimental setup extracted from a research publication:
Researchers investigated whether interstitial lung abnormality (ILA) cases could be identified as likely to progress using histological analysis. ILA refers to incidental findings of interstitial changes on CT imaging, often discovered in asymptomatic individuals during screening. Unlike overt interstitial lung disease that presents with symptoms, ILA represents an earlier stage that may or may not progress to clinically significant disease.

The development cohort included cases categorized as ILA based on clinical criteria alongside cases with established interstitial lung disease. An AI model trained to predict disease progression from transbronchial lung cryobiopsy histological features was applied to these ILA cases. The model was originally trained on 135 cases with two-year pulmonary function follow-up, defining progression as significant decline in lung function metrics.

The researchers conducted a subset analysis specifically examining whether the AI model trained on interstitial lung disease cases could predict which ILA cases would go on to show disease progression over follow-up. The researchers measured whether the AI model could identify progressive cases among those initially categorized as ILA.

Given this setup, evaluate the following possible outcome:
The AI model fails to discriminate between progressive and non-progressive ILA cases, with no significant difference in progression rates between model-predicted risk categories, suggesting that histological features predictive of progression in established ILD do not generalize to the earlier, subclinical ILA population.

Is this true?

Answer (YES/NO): NO